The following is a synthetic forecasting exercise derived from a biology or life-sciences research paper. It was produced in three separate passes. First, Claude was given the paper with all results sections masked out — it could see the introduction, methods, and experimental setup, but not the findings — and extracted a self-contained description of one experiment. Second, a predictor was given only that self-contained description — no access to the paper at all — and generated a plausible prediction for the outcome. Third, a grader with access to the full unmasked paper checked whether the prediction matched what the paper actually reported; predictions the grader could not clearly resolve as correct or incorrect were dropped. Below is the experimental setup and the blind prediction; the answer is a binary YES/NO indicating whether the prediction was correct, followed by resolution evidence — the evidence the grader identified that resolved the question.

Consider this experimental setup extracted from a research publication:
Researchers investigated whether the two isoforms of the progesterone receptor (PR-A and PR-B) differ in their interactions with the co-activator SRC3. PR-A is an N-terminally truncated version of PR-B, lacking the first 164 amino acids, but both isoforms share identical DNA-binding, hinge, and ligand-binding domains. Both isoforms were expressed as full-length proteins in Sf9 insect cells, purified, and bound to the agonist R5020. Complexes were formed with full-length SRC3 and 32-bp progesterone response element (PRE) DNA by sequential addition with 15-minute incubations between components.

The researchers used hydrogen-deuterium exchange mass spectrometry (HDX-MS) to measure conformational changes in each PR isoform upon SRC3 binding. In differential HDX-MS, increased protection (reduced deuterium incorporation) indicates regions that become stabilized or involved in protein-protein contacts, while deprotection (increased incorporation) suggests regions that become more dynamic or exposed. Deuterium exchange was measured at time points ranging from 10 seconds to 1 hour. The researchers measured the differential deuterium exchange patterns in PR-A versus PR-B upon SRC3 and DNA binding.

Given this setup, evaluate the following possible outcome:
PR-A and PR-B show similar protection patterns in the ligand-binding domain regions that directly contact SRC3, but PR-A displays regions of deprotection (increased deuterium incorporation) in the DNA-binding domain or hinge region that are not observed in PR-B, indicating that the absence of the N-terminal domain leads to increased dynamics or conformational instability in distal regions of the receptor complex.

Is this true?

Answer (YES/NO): NO